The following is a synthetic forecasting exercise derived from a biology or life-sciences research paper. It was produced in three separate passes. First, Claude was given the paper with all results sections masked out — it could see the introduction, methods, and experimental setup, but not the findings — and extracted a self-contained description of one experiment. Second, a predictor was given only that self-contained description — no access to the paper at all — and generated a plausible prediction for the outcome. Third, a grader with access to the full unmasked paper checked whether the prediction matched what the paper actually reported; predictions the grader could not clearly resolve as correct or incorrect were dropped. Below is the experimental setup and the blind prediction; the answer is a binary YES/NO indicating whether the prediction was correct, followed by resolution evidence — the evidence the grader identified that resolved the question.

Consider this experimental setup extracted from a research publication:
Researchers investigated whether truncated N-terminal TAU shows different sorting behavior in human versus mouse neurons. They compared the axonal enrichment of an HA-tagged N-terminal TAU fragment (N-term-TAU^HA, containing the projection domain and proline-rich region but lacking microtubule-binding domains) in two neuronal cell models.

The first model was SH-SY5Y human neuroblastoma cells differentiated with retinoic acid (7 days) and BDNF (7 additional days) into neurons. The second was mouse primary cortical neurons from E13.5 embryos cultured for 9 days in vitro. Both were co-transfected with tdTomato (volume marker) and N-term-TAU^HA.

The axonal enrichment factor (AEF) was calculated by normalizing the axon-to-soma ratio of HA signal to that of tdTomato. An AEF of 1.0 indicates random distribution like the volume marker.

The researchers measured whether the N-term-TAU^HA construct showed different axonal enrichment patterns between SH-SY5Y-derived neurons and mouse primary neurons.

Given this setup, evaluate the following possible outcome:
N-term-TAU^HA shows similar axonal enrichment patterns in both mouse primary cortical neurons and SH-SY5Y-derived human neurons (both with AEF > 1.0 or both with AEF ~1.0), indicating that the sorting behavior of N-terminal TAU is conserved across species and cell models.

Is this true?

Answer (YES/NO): NO